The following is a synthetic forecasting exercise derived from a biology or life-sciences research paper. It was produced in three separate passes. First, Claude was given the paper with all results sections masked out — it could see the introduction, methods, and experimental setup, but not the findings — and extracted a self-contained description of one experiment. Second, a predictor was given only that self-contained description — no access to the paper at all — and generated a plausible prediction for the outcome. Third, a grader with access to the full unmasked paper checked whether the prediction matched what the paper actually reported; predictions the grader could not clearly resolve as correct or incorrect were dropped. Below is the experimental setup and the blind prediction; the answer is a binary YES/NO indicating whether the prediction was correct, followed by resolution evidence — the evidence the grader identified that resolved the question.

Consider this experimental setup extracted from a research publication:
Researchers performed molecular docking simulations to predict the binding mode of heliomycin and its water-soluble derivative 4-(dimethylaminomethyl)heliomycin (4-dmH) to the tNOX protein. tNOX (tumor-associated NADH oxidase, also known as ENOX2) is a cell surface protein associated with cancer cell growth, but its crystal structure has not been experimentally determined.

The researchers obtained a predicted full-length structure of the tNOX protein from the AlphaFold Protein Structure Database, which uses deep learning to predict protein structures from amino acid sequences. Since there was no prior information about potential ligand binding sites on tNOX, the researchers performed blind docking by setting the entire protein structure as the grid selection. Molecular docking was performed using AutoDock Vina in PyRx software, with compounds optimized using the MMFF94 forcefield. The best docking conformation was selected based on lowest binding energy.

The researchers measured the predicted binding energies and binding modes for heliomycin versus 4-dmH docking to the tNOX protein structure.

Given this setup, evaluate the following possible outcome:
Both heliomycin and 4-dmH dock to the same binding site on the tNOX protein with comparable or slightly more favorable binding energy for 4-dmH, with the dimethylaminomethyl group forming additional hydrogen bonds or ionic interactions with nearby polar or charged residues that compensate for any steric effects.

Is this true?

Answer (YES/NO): NO